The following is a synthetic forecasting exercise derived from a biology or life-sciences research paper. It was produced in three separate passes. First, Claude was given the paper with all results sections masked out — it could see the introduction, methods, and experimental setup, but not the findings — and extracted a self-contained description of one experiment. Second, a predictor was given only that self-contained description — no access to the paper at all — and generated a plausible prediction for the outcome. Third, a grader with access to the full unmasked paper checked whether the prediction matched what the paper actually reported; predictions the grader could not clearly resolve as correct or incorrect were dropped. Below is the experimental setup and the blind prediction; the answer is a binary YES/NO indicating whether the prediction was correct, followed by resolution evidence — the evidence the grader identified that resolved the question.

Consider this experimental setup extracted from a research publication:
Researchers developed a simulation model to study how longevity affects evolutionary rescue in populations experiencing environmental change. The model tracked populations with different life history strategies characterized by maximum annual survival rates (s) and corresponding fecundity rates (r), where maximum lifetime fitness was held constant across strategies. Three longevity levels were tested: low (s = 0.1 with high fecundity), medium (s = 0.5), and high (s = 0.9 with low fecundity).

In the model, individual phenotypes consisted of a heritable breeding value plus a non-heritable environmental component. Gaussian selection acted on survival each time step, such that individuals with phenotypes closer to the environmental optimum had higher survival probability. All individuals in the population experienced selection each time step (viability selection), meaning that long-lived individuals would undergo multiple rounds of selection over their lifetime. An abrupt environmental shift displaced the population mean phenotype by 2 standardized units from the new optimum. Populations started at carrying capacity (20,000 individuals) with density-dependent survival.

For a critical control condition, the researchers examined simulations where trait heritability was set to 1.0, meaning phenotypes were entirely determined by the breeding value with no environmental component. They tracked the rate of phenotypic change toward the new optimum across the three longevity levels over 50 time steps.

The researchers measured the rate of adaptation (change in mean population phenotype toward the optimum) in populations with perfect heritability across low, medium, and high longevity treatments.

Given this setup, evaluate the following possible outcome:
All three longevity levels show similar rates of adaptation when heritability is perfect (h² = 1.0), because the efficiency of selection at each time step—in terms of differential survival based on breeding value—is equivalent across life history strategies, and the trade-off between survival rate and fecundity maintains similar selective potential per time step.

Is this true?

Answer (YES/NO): YES